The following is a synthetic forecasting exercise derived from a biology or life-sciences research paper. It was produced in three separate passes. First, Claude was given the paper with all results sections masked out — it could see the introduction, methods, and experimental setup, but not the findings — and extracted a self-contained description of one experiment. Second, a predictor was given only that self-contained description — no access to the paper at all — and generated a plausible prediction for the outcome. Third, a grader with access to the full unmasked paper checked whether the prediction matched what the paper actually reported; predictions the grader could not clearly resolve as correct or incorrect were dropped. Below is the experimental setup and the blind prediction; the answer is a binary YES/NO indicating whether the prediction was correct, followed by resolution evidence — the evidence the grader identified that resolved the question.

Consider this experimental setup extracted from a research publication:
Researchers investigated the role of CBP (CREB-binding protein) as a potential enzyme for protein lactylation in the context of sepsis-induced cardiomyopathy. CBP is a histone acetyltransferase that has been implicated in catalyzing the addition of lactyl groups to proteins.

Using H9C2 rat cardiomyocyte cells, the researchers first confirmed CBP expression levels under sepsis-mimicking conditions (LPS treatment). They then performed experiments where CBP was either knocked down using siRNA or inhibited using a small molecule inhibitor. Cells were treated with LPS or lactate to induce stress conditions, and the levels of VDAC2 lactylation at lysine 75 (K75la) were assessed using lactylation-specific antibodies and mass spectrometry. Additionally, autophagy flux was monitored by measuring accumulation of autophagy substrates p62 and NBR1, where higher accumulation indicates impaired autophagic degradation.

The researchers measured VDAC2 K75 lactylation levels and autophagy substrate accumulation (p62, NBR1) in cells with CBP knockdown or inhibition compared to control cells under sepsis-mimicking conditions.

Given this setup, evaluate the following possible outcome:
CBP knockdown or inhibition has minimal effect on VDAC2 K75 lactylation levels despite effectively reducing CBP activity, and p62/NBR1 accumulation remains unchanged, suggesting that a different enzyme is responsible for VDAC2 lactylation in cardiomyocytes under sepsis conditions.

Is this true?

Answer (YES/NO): NO